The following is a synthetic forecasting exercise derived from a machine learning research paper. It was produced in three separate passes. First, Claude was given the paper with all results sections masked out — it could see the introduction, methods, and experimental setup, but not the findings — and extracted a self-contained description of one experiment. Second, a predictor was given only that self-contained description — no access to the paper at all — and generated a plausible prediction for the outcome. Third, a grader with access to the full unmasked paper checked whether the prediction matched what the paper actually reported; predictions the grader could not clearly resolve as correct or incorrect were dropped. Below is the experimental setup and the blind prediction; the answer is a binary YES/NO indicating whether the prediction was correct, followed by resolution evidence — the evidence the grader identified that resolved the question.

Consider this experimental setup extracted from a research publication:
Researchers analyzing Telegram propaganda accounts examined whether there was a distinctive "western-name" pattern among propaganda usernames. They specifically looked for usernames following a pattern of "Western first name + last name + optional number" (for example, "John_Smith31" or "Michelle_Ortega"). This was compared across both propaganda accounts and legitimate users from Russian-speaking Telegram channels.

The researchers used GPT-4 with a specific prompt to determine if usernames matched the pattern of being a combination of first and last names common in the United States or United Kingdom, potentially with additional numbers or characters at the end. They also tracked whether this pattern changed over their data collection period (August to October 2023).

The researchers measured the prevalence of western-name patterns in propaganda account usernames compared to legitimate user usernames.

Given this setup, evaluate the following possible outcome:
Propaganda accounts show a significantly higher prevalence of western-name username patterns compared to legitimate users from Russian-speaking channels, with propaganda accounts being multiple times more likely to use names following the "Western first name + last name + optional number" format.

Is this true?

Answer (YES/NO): YES